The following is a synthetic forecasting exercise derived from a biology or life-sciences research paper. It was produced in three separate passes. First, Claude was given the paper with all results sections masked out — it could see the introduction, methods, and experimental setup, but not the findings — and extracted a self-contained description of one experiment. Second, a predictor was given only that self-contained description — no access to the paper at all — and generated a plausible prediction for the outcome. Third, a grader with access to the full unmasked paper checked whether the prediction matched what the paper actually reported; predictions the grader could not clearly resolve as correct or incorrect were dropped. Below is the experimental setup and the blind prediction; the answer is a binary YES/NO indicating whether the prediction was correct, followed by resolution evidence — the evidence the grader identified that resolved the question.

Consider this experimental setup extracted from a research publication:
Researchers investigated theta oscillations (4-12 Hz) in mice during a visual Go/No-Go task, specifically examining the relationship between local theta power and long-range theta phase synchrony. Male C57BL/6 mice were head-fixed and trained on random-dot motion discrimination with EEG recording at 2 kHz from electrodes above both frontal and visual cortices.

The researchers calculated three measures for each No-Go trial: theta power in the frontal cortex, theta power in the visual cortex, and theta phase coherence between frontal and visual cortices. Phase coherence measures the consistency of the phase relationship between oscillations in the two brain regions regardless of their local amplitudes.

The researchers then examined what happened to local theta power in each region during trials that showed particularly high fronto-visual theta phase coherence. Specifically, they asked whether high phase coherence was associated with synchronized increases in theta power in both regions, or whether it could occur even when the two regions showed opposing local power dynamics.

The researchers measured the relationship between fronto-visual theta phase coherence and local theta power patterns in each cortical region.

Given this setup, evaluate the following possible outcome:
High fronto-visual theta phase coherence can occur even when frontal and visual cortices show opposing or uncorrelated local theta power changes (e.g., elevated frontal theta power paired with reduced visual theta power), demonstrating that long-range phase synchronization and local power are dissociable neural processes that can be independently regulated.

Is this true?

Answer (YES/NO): YES